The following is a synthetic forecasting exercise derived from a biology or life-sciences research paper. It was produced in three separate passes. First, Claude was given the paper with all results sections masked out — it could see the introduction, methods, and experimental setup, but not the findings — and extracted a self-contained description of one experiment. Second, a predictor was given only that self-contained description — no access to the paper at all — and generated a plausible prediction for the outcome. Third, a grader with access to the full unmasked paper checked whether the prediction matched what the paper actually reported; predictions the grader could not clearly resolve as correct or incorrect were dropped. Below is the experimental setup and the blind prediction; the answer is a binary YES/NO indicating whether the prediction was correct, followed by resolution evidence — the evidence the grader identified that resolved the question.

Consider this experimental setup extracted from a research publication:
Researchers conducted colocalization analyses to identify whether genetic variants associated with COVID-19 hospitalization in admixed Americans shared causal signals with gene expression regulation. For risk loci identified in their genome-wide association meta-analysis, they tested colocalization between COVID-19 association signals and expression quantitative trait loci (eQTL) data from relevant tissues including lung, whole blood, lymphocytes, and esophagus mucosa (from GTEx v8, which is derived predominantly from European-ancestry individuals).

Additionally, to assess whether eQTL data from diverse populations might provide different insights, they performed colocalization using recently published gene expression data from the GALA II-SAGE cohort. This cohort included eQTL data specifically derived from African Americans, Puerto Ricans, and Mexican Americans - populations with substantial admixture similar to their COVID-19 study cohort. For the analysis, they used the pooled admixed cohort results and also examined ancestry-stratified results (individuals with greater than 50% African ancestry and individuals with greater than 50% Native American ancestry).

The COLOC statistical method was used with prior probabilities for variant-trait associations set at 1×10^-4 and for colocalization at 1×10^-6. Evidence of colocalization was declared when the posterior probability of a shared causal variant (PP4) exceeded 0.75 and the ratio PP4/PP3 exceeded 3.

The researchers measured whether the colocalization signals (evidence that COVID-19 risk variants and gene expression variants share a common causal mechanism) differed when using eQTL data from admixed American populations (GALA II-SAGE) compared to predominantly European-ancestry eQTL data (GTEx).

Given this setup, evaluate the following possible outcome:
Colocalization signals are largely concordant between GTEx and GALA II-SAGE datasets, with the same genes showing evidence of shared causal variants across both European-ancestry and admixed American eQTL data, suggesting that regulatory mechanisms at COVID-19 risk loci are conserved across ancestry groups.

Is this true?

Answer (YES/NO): NO